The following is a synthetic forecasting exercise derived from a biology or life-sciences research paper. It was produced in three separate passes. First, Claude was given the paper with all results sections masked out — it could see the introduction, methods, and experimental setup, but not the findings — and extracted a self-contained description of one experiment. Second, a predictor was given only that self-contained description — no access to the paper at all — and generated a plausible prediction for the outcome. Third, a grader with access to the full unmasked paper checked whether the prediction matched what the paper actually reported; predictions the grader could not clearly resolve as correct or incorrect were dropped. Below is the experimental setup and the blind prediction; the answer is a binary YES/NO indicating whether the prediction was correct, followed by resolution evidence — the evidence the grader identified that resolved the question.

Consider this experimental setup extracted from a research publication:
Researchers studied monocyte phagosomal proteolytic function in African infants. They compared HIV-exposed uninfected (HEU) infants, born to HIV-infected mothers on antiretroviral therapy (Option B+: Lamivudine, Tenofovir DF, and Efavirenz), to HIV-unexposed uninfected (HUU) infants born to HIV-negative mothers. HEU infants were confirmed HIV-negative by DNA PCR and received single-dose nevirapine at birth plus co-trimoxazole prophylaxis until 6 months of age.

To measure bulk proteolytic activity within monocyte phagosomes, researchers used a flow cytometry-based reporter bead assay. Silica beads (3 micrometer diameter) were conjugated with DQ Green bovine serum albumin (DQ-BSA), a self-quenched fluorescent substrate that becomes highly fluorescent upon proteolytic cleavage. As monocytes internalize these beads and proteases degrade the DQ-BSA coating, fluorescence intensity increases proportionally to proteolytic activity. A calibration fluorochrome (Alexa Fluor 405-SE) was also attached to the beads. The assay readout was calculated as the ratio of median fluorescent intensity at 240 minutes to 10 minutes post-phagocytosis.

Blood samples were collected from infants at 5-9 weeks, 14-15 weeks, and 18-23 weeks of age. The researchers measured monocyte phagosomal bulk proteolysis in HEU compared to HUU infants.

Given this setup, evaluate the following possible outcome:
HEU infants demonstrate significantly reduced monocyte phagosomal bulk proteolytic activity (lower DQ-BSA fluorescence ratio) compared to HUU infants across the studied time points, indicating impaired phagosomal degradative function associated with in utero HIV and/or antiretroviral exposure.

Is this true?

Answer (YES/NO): NO